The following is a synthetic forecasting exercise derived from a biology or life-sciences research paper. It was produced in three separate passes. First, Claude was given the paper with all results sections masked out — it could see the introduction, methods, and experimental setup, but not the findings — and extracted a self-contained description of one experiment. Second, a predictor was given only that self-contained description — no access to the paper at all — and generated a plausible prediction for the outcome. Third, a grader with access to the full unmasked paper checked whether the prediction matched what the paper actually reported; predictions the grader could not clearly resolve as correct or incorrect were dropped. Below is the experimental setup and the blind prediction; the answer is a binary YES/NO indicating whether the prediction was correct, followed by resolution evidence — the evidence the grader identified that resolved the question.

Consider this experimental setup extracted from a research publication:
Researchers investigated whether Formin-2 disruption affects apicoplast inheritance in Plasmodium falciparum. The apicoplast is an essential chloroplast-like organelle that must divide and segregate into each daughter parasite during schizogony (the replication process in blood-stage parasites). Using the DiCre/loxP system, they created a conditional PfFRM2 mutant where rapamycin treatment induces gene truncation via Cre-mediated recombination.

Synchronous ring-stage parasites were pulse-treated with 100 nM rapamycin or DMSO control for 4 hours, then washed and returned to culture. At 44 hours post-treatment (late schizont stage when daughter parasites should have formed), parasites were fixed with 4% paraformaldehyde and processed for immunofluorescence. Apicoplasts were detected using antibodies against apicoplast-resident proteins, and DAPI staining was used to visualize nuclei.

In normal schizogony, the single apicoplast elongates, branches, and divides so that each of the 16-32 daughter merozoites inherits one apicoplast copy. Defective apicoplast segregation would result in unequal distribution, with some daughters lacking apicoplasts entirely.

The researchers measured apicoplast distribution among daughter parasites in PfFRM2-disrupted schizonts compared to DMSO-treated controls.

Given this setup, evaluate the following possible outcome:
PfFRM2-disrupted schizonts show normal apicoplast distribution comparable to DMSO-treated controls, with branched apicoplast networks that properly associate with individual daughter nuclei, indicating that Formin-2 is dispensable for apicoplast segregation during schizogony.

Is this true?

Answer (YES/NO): NO